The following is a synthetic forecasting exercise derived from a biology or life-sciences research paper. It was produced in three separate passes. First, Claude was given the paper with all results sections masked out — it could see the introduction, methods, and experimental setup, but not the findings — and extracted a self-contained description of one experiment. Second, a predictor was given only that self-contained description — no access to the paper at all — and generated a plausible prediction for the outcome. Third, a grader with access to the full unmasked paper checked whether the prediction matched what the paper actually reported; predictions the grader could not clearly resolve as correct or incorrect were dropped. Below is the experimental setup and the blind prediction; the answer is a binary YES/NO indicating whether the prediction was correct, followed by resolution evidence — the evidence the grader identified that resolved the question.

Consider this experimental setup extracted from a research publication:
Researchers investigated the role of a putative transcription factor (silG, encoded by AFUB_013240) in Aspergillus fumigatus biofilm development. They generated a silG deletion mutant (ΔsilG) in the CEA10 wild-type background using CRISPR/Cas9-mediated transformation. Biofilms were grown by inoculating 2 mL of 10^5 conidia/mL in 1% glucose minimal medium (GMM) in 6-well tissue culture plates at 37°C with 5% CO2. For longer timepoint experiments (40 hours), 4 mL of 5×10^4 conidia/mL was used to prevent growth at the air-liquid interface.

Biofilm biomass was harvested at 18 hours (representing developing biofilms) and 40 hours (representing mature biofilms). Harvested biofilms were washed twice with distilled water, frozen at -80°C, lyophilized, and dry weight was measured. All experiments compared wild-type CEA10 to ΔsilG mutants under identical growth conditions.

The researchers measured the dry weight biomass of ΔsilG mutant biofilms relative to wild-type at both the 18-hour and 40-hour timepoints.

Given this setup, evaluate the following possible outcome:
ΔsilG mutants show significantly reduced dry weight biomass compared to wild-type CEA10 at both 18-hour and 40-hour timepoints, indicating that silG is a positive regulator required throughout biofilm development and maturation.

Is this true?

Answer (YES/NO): NO